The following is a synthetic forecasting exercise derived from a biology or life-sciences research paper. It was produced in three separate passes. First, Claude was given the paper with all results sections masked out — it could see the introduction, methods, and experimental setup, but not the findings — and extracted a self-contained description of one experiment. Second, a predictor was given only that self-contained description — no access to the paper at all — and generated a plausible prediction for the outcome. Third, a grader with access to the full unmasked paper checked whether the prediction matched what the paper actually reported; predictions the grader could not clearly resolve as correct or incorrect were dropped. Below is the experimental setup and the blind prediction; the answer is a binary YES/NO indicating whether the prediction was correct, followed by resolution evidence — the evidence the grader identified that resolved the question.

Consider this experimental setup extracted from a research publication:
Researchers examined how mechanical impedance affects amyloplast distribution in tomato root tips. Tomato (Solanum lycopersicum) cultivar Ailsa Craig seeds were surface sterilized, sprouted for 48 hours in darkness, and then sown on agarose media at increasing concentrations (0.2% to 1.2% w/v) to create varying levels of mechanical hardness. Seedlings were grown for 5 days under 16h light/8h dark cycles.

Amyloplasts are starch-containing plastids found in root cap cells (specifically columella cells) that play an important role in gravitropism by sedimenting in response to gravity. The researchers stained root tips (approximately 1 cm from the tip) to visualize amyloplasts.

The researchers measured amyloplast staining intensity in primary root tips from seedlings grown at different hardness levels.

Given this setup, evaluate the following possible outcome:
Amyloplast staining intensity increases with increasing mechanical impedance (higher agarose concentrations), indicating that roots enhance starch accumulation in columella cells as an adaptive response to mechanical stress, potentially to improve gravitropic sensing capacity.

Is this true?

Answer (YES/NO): NO